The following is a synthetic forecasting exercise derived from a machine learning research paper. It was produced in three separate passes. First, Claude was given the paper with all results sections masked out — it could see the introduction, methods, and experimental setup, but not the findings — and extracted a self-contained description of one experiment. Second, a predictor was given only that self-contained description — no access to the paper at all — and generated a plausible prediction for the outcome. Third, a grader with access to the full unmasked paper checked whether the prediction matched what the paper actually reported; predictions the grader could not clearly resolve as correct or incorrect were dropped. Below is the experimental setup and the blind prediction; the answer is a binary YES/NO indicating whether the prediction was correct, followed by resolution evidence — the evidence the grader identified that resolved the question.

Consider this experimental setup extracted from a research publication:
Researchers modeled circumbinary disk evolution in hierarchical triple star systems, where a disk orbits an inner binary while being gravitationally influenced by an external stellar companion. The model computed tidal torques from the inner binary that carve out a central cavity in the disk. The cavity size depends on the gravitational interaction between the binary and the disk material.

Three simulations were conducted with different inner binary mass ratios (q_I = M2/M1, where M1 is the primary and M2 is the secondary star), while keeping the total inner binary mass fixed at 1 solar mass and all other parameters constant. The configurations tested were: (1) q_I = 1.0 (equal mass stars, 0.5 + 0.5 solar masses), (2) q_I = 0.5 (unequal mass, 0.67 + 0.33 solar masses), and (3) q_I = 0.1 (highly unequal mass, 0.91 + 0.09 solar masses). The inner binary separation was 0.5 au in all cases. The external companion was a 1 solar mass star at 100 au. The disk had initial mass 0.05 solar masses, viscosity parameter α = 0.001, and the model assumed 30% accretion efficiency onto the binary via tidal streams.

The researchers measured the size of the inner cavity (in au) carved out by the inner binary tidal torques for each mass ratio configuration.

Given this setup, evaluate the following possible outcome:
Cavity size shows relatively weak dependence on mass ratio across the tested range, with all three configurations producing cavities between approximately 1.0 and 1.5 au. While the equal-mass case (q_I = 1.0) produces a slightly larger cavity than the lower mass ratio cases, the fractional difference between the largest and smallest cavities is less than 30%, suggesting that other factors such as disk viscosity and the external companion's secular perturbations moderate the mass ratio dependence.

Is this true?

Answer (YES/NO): NO